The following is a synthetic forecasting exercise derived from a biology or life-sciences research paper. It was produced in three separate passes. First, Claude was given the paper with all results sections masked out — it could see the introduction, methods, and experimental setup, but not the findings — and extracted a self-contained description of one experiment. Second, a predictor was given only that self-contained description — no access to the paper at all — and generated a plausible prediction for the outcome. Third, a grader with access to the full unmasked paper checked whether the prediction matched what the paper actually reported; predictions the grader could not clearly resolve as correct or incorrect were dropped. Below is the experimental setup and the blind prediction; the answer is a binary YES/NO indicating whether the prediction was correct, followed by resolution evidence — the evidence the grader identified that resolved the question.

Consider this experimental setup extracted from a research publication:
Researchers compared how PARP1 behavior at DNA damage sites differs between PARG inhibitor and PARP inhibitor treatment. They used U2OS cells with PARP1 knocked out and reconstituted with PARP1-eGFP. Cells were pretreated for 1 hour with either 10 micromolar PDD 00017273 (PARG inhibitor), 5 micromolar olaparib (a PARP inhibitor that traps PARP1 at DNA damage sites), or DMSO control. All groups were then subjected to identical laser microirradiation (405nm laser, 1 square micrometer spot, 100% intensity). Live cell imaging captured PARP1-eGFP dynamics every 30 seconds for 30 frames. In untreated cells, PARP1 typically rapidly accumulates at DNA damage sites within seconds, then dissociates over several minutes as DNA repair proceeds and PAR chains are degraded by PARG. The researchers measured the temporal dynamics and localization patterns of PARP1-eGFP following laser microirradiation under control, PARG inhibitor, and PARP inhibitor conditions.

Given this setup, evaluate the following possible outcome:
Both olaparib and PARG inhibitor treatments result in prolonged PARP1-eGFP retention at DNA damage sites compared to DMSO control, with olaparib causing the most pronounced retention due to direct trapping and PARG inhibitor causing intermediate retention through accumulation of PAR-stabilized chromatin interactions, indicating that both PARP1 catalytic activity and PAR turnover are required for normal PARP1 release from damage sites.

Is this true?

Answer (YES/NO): NO